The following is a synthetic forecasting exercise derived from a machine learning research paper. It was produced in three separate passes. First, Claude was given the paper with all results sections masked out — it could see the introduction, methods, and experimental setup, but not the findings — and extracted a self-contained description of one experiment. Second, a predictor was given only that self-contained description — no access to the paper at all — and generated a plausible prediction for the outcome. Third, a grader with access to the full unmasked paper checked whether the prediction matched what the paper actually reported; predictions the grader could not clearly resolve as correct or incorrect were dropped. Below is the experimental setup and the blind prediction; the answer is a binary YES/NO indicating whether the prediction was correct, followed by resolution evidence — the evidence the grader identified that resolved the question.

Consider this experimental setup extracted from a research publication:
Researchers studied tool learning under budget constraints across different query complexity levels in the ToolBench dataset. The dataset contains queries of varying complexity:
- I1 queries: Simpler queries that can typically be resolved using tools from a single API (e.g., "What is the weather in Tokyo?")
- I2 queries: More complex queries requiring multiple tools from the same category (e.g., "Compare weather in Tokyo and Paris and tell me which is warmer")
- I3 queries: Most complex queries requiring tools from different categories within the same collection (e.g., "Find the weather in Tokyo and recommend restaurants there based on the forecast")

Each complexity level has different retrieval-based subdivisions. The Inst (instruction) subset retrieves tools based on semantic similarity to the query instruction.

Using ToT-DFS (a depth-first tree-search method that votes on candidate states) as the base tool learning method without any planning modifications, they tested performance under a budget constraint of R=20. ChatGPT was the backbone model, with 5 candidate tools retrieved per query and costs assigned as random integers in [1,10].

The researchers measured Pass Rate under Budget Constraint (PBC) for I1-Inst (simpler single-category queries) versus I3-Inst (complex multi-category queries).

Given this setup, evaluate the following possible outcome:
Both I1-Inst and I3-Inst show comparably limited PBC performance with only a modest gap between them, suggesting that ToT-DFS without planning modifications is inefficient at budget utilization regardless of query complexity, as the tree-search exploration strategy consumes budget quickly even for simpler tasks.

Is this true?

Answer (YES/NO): YES